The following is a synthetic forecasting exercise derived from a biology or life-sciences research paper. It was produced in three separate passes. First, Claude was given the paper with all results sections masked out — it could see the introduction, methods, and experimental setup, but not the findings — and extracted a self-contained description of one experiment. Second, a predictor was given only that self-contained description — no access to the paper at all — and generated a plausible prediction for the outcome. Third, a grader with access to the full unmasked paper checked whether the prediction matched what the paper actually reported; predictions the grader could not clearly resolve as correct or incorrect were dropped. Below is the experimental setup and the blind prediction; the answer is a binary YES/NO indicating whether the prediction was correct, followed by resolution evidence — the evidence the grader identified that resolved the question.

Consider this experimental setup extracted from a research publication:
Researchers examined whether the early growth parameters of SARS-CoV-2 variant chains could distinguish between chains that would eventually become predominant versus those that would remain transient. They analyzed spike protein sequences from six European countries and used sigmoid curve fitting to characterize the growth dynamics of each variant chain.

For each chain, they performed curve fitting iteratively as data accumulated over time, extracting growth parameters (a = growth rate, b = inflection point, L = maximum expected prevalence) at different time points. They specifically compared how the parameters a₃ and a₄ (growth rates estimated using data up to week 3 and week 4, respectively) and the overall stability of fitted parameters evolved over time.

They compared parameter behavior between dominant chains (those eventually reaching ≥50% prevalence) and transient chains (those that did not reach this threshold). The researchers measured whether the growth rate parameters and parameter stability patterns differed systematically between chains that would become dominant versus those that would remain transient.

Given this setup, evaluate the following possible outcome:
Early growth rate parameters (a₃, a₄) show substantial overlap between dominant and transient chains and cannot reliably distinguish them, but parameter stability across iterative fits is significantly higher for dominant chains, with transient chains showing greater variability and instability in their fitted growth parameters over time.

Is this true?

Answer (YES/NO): NO